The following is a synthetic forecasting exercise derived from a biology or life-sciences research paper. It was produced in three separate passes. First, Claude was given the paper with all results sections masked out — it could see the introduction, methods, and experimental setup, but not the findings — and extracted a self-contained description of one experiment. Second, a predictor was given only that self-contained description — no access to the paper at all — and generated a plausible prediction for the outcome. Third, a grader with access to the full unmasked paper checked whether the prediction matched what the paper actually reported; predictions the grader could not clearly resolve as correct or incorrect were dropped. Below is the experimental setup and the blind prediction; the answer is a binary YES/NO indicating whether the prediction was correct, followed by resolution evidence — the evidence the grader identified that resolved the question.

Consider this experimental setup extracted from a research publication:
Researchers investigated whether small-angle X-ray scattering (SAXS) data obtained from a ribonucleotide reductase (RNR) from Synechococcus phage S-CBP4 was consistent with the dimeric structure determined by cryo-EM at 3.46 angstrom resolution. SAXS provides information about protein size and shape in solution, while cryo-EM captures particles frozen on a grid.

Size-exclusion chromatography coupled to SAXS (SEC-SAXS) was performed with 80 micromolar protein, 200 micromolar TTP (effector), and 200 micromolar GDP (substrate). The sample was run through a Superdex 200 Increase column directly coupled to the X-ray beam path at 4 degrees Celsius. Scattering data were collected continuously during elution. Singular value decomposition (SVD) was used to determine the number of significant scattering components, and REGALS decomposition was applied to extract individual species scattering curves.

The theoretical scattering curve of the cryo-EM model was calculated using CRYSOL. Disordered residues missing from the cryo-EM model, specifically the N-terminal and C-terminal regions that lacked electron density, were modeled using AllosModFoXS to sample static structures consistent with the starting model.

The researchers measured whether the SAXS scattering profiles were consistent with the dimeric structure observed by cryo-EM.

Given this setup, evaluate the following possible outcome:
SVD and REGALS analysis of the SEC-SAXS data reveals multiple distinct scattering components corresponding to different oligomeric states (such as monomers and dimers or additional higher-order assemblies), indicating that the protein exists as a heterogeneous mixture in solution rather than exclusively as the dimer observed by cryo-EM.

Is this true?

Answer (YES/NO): NO